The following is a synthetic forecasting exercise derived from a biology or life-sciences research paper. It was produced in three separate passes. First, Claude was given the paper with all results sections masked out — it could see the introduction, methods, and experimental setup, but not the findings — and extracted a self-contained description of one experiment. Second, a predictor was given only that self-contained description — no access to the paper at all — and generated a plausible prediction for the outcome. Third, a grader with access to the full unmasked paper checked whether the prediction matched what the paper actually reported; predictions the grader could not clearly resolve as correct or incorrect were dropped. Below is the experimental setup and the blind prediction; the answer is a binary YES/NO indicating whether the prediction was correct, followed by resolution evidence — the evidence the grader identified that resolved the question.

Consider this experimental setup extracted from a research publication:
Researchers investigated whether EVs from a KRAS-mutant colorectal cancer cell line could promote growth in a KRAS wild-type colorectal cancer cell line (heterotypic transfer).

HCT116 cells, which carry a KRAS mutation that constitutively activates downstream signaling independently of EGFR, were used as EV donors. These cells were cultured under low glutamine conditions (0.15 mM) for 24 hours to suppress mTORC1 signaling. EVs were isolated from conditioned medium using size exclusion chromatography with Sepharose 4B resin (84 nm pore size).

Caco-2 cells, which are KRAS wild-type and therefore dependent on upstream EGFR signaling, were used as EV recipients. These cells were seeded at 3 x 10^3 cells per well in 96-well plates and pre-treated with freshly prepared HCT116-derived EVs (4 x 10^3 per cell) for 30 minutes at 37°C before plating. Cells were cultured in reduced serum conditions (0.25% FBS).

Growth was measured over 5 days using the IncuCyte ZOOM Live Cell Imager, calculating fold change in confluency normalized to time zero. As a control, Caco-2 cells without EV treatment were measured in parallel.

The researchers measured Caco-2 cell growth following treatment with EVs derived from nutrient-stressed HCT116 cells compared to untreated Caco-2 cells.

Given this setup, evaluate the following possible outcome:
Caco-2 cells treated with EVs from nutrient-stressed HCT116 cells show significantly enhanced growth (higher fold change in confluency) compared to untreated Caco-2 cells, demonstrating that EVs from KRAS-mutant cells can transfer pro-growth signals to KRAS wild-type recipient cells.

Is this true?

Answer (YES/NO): YES